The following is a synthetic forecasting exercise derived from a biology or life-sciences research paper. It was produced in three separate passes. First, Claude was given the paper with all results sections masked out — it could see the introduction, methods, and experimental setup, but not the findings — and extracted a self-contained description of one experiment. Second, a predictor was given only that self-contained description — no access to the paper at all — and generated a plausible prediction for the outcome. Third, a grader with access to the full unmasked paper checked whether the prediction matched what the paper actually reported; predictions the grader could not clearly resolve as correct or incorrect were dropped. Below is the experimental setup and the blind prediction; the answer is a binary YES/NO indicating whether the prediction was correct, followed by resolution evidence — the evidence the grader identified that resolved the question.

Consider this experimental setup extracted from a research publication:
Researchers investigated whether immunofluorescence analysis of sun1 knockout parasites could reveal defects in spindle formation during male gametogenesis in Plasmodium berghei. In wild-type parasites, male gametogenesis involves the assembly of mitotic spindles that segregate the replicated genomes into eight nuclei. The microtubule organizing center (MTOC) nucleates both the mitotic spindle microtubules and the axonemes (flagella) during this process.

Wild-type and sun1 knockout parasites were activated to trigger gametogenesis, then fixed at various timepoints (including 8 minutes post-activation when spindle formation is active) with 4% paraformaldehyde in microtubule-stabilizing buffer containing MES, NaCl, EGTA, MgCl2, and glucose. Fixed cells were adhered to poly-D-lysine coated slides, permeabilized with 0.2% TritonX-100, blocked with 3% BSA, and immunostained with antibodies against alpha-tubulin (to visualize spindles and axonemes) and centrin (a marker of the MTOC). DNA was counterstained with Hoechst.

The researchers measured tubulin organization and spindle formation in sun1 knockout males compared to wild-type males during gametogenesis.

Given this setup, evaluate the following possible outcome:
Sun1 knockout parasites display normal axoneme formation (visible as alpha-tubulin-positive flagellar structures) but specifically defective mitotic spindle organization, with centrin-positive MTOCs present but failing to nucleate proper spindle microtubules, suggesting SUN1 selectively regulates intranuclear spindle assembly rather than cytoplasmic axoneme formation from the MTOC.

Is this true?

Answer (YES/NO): YES